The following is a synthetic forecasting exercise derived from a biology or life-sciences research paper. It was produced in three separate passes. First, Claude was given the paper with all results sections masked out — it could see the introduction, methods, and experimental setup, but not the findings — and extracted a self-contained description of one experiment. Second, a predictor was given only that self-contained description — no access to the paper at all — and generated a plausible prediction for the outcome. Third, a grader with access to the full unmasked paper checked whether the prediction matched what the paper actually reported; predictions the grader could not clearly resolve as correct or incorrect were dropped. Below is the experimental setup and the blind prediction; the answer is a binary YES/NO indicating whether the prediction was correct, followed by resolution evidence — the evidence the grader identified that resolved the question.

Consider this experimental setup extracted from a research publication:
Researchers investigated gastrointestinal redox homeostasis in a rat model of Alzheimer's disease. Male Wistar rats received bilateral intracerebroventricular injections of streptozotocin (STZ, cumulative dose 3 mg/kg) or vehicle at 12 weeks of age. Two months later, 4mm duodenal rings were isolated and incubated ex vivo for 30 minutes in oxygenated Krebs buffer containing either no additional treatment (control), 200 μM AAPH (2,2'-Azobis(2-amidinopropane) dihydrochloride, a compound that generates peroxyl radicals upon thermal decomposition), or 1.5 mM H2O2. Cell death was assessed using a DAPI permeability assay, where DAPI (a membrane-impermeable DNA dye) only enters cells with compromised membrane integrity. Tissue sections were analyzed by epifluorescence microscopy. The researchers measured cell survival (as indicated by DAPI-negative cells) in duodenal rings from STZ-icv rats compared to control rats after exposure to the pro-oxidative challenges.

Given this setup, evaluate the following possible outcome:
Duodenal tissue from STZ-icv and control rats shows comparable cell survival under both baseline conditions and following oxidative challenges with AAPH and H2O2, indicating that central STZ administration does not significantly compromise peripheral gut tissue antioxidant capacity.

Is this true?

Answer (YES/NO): NO